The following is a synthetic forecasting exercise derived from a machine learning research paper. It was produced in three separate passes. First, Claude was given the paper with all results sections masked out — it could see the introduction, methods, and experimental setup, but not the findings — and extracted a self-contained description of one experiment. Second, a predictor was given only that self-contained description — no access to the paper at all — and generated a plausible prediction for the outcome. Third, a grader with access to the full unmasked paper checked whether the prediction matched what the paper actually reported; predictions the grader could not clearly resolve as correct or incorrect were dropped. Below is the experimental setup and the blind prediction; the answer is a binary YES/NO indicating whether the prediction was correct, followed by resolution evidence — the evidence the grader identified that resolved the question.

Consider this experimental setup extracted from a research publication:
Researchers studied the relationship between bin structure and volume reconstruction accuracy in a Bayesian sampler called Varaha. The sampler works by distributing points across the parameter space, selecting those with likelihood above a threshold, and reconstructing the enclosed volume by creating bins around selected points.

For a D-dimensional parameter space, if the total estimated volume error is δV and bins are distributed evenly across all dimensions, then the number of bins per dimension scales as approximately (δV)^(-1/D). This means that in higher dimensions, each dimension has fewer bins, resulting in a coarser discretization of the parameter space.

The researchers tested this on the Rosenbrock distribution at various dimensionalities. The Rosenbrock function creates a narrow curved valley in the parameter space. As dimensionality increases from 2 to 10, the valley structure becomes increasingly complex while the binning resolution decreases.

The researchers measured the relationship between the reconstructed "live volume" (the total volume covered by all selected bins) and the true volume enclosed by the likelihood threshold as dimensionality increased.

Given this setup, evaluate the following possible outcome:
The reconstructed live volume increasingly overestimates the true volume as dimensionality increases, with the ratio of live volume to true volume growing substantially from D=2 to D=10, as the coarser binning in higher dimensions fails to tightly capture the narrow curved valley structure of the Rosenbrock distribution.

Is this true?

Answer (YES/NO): YES